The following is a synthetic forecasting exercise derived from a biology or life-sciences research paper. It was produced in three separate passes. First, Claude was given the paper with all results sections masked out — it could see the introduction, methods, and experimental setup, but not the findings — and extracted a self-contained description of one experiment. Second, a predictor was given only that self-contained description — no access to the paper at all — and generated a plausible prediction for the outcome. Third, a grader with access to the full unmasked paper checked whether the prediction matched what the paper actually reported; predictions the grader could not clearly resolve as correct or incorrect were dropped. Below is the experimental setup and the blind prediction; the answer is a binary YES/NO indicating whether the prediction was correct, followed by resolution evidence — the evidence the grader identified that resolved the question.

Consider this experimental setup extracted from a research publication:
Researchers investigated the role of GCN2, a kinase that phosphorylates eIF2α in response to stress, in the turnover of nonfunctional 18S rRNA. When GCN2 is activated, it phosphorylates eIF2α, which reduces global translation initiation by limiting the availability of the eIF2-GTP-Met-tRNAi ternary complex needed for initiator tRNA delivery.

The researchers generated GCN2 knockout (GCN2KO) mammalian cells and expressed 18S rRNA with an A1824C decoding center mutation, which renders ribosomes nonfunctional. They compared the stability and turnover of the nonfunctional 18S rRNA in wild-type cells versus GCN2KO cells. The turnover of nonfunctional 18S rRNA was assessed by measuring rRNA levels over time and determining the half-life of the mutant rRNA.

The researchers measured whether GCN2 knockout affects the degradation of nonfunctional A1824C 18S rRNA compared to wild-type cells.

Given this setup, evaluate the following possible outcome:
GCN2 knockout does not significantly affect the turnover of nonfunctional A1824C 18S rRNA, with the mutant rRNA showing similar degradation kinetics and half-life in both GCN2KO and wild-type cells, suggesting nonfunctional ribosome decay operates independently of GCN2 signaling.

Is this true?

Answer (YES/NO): NO